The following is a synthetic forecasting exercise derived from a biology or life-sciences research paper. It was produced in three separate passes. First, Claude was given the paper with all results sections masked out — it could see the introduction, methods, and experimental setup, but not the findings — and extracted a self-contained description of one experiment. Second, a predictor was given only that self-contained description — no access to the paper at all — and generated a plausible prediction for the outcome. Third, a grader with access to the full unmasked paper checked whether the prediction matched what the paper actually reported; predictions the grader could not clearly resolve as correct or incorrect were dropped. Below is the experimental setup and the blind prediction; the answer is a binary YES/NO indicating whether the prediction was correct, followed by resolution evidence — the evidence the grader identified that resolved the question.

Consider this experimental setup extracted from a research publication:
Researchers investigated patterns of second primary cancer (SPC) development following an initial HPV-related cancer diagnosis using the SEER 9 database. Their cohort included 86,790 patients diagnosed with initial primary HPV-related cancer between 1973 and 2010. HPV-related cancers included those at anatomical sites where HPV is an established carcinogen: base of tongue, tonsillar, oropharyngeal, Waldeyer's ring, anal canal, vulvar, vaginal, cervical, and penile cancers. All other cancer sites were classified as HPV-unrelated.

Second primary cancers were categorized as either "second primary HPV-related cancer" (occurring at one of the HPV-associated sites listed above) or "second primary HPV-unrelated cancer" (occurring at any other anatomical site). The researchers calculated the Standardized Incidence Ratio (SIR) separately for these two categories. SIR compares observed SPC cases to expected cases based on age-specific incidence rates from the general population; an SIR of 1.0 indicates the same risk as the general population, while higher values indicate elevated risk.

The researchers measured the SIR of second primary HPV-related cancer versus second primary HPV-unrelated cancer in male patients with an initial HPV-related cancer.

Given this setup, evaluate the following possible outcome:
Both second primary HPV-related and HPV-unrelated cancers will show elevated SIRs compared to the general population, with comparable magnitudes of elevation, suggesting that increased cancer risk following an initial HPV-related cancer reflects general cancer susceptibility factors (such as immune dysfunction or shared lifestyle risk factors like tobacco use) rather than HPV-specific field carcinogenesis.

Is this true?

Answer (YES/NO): NO